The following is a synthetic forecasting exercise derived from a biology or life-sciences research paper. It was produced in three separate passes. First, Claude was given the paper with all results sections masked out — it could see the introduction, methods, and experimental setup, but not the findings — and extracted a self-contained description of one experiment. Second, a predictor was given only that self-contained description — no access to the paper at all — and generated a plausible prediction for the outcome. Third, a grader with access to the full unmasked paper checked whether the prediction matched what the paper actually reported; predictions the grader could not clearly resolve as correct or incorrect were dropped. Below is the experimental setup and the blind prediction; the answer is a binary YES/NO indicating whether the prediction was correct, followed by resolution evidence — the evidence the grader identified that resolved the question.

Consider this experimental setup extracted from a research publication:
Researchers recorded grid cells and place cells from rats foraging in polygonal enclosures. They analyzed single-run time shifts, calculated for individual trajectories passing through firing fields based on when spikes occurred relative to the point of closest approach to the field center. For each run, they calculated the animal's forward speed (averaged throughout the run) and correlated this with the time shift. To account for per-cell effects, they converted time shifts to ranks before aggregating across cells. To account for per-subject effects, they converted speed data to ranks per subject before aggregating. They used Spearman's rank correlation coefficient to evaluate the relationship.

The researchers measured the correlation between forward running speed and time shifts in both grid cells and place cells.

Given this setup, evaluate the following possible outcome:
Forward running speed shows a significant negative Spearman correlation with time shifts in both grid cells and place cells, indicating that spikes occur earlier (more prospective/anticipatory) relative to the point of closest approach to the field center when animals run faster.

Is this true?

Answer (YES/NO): NO